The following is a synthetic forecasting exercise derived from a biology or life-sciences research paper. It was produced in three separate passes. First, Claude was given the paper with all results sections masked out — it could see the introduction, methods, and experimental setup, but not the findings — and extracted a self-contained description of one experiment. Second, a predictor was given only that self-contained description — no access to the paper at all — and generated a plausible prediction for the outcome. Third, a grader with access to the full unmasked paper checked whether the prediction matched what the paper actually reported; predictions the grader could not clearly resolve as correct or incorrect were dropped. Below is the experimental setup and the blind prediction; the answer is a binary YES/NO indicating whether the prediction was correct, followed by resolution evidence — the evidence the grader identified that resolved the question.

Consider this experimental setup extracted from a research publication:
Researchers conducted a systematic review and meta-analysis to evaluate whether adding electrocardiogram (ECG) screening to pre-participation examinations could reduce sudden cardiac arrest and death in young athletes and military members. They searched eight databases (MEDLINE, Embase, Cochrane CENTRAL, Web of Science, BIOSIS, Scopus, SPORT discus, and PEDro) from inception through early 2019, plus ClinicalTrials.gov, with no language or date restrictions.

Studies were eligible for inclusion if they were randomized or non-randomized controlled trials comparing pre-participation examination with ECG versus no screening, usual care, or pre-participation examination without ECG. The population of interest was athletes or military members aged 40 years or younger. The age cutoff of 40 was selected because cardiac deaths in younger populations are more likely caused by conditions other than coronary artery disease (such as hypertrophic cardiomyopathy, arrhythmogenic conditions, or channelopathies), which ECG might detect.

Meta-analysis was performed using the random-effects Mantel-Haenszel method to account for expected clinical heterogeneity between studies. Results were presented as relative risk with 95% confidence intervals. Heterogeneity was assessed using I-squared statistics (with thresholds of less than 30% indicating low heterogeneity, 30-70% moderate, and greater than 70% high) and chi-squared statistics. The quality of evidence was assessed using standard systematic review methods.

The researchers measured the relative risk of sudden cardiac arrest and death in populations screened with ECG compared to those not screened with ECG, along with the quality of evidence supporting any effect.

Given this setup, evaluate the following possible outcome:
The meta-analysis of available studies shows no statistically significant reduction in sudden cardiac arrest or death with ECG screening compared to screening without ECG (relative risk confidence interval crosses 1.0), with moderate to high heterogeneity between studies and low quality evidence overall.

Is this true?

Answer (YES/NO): YES